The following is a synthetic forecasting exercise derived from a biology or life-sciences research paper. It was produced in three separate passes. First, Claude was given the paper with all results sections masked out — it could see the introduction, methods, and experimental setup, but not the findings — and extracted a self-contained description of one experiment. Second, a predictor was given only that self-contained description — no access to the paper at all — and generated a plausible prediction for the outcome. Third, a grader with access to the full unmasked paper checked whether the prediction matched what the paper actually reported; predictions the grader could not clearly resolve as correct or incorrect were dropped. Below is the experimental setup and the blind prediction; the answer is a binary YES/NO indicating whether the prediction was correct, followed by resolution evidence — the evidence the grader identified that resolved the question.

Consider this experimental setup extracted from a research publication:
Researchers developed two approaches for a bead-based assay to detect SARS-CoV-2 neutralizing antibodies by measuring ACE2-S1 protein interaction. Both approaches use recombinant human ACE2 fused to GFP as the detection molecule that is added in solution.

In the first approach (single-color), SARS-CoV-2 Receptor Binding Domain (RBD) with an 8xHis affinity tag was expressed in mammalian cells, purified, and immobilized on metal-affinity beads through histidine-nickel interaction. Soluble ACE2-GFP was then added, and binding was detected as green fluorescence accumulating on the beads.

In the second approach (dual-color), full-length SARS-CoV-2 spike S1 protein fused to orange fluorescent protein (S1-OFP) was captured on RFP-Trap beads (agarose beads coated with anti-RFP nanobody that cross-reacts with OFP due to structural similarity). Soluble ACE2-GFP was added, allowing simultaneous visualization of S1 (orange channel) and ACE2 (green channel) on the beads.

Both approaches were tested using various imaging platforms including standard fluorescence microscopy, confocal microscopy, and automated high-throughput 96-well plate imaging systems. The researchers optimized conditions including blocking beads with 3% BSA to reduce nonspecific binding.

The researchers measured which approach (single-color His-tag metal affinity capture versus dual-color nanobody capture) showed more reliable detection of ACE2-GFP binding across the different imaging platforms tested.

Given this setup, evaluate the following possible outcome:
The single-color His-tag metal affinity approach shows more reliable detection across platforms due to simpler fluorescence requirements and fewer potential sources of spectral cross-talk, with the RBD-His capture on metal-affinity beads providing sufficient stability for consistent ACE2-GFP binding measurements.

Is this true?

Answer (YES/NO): NO